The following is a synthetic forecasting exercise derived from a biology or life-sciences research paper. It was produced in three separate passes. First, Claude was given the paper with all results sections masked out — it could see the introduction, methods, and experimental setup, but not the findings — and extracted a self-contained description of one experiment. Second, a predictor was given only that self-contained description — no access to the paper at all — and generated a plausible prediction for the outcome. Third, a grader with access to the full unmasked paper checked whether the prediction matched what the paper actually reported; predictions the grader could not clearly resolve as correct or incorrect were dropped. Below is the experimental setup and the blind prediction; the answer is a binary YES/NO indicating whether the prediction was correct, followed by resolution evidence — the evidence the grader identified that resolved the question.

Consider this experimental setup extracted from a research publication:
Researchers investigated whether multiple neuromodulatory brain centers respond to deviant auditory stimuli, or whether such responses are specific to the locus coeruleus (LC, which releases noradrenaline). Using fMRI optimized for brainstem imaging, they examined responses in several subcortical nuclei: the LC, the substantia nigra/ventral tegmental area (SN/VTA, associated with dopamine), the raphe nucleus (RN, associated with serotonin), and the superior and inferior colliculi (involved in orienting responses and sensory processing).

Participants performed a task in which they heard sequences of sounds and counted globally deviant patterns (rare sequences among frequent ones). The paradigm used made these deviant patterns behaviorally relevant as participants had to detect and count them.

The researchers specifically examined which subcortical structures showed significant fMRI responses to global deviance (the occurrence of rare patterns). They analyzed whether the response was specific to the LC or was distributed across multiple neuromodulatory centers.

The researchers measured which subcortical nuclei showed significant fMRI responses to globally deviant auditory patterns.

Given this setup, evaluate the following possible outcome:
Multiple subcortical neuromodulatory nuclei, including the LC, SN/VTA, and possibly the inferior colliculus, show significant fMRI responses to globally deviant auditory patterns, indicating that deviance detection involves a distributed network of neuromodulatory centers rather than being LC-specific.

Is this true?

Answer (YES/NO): YES